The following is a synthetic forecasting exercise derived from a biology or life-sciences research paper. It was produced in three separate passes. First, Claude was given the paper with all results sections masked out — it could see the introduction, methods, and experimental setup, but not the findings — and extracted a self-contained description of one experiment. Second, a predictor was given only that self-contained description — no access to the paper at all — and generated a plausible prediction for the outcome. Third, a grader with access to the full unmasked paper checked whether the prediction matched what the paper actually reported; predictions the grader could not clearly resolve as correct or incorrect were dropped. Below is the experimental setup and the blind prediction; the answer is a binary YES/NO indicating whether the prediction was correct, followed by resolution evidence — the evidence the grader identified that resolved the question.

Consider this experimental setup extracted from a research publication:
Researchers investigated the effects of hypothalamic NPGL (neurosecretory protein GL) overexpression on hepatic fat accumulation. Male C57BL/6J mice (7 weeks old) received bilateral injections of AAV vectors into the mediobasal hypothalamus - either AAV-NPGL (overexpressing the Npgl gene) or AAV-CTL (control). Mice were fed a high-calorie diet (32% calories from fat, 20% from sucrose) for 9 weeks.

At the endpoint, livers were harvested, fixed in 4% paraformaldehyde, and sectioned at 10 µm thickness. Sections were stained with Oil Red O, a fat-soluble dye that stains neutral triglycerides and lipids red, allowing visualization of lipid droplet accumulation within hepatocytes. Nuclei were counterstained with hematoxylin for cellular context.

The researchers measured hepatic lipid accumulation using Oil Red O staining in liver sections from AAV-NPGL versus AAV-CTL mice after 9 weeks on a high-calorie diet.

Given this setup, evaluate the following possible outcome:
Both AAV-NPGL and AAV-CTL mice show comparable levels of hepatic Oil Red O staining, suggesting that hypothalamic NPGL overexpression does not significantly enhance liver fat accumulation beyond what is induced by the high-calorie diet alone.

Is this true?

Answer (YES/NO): NO